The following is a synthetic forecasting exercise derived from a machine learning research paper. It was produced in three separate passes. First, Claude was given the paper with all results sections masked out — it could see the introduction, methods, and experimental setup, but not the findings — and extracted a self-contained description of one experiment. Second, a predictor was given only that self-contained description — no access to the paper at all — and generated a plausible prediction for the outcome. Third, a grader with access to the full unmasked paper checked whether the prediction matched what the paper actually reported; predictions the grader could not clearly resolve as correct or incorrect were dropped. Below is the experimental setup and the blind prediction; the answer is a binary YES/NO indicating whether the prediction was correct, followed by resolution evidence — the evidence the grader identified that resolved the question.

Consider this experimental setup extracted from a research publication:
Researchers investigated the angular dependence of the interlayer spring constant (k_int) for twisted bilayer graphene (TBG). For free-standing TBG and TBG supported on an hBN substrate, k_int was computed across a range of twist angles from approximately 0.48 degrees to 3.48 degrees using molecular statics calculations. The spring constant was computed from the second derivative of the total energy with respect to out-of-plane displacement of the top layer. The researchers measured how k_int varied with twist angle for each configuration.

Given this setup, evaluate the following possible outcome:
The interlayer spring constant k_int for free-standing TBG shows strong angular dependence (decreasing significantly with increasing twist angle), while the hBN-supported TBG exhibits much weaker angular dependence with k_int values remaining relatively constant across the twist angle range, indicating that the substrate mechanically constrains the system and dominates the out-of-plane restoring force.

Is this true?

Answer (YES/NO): NO